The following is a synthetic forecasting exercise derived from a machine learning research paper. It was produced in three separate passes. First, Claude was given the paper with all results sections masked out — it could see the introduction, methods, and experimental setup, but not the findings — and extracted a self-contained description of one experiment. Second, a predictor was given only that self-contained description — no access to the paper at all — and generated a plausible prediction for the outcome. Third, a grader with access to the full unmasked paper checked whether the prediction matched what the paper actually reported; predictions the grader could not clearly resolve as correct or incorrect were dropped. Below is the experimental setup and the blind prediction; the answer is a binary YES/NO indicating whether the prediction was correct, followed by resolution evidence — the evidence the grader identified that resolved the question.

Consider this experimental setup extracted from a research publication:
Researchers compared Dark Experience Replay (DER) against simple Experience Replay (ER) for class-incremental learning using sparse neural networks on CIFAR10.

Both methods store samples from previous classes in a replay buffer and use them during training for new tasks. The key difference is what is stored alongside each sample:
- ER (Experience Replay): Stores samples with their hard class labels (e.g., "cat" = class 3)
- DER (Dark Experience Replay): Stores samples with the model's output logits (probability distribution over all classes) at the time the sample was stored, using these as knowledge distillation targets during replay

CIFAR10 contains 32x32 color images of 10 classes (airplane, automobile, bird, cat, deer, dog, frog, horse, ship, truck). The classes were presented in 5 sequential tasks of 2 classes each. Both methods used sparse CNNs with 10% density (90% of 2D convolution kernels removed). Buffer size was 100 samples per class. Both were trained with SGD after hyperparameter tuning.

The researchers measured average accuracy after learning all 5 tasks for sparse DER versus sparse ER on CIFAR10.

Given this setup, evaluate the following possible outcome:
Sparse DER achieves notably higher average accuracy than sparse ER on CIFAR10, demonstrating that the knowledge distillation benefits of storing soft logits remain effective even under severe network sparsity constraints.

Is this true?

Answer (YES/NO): NO